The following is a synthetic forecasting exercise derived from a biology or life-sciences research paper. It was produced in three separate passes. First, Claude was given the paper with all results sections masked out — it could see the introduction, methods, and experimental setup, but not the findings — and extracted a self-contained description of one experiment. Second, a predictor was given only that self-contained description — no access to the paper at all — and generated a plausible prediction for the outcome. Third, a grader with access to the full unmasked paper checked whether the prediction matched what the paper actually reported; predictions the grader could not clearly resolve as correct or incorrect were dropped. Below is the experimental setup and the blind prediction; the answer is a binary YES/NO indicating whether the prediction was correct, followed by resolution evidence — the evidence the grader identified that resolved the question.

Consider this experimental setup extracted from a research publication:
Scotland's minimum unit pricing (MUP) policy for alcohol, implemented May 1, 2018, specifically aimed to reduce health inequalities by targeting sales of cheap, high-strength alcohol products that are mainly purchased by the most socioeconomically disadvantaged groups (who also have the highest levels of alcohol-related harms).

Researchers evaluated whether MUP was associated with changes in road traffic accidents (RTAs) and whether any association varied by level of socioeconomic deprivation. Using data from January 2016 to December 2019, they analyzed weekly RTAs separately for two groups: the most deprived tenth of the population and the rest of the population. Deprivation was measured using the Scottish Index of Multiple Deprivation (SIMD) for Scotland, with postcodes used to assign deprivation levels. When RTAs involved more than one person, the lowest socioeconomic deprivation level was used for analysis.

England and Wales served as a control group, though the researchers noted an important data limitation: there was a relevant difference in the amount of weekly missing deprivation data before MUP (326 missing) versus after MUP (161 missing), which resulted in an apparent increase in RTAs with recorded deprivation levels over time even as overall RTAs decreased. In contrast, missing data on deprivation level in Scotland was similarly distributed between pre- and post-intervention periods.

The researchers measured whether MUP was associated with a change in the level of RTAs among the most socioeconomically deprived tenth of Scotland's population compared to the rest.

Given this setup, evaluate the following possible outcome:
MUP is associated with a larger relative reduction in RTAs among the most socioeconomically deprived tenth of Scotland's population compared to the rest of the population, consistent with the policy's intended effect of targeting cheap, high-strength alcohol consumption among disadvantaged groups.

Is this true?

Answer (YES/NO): NO